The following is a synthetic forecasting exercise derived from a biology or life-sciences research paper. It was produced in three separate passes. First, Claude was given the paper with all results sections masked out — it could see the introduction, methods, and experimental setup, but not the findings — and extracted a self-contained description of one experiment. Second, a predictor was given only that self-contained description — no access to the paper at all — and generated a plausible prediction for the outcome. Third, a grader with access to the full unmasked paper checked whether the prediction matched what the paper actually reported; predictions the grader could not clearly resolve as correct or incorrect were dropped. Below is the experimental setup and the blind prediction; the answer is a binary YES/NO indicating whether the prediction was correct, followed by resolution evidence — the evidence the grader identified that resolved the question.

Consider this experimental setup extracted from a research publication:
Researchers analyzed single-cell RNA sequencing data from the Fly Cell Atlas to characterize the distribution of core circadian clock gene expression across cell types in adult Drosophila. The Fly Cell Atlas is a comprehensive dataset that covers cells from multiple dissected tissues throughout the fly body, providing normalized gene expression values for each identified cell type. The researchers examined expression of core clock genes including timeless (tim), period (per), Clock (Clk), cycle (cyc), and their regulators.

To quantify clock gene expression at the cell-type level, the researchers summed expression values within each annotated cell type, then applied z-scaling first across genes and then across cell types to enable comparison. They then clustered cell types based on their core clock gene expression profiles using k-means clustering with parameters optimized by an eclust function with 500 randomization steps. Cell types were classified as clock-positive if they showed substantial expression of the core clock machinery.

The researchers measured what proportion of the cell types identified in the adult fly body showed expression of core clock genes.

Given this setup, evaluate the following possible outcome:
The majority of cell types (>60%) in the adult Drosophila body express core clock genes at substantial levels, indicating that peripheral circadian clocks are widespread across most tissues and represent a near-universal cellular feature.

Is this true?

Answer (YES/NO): NO